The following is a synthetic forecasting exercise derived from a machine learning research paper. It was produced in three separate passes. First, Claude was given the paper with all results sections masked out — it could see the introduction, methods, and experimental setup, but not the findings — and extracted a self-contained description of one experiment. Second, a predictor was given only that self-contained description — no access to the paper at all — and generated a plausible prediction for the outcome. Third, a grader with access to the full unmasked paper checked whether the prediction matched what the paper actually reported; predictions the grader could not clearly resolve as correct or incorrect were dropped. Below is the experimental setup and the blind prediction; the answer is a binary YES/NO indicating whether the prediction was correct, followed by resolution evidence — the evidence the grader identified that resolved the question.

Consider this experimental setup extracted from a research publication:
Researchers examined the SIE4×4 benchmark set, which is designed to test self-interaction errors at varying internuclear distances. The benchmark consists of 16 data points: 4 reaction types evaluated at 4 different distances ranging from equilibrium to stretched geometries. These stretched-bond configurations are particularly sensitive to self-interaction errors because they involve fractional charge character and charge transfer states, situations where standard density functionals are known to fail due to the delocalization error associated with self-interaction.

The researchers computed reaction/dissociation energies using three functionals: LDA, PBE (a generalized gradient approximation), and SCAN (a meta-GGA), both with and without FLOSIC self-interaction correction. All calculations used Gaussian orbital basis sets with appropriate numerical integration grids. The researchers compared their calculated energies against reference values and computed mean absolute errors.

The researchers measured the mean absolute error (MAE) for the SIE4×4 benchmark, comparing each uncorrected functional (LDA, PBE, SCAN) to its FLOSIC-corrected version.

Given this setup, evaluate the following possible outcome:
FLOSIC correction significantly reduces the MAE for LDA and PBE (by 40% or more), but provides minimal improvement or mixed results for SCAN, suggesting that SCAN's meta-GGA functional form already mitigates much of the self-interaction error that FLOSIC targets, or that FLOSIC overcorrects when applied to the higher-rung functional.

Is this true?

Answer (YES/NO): NO